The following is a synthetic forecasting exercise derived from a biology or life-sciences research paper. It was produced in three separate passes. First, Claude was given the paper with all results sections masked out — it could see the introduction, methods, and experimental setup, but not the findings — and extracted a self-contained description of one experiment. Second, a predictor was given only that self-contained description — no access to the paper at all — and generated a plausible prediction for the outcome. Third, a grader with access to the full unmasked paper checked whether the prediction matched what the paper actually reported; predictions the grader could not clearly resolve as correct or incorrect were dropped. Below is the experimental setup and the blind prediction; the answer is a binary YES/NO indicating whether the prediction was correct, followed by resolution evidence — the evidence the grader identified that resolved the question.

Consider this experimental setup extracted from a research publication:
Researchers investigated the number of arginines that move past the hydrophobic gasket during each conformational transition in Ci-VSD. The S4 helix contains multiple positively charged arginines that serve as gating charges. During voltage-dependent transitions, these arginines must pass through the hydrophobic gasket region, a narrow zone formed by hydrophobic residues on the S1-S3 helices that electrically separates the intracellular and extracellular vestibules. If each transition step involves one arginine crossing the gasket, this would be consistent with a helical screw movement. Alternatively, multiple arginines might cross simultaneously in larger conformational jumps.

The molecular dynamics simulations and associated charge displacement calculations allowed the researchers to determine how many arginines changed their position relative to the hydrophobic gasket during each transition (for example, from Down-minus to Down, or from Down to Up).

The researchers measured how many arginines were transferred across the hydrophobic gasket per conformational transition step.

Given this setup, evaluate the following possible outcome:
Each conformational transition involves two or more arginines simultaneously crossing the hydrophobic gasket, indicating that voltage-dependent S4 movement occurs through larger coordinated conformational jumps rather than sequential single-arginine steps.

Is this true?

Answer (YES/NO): NO